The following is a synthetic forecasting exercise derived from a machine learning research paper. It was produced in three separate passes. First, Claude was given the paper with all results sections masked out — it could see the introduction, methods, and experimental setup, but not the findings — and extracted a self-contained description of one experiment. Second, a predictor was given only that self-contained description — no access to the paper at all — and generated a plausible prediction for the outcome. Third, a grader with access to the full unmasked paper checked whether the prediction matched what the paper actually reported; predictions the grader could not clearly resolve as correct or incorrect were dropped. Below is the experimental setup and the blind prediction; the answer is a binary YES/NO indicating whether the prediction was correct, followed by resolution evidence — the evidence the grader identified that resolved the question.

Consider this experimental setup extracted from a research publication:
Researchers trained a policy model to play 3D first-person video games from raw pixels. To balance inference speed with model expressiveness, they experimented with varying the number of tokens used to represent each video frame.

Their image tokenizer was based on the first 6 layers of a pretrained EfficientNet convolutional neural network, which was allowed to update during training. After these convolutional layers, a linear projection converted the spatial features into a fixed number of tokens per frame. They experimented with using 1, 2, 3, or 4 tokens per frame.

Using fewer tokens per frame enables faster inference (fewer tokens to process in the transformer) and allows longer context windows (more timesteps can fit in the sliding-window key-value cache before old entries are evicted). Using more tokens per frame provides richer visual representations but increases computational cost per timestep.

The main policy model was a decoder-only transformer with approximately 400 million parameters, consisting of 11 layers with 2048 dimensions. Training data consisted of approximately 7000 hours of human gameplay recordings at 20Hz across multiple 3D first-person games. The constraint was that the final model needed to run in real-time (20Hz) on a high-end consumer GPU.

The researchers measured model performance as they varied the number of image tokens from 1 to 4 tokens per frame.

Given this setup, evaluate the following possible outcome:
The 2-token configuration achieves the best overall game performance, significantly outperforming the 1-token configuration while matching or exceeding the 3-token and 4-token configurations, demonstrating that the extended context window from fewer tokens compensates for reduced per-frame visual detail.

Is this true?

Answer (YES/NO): NO